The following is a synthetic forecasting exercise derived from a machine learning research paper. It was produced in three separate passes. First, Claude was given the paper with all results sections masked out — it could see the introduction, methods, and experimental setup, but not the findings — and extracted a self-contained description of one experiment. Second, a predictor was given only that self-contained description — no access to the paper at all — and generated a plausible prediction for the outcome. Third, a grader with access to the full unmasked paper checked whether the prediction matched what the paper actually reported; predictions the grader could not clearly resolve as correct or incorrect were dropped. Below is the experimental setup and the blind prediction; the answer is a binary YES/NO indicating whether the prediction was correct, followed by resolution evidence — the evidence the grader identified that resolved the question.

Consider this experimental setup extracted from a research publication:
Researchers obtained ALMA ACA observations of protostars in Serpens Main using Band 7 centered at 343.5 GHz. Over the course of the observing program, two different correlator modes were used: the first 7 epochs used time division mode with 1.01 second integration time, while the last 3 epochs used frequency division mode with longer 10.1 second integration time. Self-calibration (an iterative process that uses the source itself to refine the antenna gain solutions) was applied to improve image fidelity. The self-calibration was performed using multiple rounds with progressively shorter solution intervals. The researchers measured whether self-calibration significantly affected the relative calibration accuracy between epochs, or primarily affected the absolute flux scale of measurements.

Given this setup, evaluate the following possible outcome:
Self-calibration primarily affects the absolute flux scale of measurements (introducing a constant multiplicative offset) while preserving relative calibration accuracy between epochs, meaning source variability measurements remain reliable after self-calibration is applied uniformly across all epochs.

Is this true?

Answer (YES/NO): YES